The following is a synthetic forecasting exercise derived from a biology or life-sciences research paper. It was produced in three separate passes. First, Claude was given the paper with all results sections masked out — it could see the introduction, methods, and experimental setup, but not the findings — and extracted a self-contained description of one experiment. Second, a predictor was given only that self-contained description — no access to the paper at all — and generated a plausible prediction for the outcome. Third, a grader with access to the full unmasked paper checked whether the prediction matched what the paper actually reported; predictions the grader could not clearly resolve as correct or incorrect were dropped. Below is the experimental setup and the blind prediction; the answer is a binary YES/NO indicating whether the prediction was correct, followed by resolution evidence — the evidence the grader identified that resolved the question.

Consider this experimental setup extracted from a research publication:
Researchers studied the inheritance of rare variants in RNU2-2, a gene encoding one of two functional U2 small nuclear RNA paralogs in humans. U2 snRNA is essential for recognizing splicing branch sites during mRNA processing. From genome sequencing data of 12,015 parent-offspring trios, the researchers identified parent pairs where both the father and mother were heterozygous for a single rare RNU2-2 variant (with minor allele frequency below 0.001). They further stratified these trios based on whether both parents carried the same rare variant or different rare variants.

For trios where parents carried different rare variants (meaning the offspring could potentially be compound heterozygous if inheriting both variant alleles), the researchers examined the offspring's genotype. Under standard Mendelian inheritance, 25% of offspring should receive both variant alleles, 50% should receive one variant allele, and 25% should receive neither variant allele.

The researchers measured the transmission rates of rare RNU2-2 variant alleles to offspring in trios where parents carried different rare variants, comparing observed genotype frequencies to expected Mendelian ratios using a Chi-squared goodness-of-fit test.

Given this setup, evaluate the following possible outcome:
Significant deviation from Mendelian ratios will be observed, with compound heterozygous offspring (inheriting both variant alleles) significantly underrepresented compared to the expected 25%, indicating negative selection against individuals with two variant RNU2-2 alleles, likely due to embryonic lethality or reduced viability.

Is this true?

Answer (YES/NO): NO